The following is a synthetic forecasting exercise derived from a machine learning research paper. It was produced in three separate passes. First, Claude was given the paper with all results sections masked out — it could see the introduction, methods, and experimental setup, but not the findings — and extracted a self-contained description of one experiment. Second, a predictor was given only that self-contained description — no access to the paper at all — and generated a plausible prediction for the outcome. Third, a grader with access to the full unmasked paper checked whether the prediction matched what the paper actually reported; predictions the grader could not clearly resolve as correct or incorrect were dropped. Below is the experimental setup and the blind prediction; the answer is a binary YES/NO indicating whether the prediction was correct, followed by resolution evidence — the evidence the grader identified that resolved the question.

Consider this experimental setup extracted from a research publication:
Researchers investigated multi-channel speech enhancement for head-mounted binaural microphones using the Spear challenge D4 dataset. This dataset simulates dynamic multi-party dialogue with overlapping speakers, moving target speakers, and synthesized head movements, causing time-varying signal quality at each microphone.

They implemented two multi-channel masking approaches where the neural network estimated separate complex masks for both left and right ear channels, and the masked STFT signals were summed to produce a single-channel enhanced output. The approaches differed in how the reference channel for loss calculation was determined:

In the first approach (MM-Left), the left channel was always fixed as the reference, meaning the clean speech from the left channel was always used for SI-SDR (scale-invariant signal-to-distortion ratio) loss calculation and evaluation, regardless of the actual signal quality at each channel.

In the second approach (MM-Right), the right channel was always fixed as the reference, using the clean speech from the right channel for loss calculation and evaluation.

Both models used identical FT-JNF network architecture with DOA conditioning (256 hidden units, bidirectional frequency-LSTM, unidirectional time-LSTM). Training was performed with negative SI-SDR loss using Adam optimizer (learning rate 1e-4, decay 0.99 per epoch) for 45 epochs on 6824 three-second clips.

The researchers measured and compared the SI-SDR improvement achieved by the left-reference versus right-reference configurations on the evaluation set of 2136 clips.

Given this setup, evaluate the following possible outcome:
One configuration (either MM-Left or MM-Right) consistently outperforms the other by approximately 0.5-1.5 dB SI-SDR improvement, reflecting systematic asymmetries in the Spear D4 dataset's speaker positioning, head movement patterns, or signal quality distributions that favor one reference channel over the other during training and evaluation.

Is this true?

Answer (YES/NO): NO